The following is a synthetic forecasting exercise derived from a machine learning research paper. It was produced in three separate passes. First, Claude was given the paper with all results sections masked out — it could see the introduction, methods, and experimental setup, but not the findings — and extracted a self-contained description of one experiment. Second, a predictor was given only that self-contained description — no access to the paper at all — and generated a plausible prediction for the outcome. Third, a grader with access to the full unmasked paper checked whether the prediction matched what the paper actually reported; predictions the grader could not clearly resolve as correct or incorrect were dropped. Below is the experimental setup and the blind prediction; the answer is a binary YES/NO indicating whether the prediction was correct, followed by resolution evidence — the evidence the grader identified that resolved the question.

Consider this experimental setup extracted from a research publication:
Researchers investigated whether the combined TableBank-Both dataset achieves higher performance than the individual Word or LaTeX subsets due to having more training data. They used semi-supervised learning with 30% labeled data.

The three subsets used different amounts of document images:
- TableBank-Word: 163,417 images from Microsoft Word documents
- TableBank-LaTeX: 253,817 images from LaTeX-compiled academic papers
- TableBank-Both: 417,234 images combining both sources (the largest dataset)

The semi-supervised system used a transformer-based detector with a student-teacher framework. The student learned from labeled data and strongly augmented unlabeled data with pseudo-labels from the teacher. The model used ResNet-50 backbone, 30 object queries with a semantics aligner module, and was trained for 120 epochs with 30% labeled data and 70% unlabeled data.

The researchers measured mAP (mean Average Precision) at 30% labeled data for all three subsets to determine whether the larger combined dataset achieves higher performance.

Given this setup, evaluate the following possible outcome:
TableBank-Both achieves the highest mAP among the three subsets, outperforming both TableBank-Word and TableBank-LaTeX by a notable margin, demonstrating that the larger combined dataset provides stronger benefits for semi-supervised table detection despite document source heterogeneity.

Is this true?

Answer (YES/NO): NO